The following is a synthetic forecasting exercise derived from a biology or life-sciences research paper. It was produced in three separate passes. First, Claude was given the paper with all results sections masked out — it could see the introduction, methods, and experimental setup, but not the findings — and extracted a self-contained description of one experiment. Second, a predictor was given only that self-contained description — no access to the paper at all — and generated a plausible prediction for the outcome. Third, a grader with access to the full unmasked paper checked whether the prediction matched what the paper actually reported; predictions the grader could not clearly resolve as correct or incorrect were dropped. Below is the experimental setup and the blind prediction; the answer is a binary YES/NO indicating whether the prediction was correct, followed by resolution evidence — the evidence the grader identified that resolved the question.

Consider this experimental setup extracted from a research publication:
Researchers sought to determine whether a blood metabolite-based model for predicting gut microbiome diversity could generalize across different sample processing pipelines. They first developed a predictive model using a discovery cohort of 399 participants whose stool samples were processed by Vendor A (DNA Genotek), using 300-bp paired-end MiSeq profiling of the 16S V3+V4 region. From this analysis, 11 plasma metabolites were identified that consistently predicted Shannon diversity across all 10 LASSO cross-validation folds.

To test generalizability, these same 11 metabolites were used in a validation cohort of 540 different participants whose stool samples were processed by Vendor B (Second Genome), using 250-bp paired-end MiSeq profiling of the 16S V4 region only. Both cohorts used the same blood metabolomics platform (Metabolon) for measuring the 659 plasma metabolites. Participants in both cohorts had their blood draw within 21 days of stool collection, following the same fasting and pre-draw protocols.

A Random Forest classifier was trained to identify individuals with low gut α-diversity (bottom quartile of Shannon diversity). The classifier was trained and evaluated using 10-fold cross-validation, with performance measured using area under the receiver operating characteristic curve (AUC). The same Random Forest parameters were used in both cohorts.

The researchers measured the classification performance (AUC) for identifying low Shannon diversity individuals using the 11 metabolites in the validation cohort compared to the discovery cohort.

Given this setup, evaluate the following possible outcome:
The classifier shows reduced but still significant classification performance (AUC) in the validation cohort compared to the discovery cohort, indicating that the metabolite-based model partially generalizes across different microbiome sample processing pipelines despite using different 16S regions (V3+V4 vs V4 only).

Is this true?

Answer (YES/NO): NO